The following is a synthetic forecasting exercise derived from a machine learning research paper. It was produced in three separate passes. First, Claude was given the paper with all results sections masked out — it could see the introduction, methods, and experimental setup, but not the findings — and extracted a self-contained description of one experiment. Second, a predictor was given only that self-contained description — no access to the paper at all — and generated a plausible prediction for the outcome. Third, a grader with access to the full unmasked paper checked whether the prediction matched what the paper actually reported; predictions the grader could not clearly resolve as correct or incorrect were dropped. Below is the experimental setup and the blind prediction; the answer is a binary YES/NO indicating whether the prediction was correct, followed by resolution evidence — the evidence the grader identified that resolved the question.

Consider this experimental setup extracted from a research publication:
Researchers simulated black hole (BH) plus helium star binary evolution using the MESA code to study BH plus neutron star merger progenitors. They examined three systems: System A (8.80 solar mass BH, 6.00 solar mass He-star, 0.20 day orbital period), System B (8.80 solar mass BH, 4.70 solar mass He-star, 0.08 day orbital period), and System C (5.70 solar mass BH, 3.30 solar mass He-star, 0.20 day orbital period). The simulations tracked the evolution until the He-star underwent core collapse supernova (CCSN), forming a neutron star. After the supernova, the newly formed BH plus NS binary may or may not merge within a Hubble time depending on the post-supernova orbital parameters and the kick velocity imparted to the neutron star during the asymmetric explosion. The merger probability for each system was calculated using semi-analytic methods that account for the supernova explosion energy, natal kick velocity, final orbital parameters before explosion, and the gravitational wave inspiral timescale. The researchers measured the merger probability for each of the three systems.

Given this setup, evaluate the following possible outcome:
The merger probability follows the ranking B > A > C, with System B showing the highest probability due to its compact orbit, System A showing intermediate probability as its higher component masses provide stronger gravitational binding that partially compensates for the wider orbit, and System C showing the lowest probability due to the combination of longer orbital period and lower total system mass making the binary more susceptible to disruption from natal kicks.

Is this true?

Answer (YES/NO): NO